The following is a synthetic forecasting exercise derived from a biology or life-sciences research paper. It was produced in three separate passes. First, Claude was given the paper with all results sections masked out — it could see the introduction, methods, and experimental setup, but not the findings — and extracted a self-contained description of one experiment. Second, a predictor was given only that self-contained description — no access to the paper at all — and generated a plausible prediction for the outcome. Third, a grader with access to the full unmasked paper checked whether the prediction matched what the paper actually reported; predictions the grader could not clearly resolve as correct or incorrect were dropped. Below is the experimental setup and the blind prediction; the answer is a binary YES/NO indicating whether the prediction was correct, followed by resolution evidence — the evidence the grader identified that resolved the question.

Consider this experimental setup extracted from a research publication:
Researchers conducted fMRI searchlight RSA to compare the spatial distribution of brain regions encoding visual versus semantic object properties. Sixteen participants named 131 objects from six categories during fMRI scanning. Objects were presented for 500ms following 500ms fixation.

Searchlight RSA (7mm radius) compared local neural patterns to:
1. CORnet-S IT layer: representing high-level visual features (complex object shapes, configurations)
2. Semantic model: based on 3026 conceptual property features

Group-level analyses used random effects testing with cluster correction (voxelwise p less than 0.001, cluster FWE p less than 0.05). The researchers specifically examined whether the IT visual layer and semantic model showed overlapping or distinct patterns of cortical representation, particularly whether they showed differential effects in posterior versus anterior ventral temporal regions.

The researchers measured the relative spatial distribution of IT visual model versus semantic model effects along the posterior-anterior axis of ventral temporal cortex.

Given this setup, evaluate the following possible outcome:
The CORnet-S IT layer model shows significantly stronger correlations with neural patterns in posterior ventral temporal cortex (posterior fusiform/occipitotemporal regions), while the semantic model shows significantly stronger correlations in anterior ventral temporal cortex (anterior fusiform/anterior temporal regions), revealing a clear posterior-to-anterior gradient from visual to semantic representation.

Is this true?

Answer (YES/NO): NO